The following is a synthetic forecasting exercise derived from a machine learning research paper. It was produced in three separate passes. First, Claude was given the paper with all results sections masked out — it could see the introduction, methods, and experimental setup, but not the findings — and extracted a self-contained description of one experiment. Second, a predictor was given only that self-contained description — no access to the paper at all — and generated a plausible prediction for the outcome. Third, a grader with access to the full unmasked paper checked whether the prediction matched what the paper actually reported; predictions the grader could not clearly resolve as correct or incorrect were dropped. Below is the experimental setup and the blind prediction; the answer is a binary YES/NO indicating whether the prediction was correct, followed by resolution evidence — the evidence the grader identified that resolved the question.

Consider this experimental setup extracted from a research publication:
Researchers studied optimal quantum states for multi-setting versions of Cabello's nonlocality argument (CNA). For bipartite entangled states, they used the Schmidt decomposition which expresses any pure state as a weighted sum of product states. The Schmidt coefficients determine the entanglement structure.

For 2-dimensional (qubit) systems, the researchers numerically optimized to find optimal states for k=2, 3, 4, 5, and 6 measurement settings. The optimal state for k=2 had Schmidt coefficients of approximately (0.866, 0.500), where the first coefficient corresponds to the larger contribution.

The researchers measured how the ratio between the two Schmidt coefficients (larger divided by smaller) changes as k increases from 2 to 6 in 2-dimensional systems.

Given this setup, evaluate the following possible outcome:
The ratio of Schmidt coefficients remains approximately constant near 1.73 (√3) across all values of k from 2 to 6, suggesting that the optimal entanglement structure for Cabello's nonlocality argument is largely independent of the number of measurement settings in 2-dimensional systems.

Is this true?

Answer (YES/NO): NO